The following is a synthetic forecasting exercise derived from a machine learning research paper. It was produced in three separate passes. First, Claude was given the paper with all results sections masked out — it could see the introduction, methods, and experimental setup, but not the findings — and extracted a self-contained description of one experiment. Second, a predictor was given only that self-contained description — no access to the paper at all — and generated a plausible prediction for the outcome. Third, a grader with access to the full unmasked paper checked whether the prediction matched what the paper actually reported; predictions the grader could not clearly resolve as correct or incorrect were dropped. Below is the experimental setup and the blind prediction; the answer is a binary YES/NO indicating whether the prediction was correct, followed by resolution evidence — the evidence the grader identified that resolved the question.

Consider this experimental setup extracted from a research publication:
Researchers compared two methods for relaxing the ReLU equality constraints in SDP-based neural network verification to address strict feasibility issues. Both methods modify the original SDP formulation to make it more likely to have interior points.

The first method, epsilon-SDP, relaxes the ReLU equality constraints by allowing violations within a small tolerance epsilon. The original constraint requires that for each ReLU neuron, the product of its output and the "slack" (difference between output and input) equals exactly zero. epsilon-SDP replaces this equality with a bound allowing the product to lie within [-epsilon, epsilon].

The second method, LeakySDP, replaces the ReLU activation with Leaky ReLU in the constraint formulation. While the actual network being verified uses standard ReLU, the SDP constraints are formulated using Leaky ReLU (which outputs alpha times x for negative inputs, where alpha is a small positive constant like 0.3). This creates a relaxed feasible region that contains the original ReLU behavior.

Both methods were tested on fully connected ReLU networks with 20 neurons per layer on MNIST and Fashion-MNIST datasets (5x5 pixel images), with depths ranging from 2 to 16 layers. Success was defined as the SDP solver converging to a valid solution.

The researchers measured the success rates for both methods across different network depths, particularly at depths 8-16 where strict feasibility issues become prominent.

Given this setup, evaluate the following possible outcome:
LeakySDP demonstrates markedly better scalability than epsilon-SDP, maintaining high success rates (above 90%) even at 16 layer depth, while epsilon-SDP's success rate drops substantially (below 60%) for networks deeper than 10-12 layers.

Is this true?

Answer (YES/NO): NO